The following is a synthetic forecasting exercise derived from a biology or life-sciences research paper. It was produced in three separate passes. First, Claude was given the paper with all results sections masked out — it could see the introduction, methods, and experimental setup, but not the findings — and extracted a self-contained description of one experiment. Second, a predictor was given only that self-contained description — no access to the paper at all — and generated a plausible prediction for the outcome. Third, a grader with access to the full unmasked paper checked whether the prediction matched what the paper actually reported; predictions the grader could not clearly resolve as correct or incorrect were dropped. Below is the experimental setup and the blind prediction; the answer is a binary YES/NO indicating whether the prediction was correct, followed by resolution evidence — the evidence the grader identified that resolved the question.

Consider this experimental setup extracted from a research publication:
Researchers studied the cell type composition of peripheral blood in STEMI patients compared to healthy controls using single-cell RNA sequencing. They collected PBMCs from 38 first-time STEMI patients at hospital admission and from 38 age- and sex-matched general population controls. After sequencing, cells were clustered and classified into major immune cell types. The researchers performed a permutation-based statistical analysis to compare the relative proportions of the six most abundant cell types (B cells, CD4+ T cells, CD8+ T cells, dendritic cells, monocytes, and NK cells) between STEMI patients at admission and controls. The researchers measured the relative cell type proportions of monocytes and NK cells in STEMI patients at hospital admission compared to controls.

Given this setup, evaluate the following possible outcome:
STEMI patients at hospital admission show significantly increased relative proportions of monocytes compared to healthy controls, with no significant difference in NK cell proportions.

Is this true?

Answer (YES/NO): NO